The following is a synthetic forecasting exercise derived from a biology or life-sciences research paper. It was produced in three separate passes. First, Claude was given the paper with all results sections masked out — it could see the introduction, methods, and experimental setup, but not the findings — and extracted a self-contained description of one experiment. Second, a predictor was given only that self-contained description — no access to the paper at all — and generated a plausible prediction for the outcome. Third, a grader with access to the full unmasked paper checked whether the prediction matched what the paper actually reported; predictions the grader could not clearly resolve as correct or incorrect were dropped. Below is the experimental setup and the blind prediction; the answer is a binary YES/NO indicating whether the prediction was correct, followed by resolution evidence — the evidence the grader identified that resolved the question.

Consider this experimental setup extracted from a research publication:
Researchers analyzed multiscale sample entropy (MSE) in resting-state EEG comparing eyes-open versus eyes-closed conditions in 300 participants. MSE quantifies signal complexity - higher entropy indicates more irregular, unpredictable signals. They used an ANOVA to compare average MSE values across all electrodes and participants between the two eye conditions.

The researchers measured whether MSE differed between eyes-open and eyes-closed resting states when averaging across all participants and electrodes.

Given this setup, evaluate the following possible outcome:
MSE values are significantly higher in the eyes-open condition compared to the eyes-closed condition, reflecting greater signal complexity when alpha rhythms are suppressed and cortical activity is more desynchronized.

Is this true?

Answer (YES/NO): YES